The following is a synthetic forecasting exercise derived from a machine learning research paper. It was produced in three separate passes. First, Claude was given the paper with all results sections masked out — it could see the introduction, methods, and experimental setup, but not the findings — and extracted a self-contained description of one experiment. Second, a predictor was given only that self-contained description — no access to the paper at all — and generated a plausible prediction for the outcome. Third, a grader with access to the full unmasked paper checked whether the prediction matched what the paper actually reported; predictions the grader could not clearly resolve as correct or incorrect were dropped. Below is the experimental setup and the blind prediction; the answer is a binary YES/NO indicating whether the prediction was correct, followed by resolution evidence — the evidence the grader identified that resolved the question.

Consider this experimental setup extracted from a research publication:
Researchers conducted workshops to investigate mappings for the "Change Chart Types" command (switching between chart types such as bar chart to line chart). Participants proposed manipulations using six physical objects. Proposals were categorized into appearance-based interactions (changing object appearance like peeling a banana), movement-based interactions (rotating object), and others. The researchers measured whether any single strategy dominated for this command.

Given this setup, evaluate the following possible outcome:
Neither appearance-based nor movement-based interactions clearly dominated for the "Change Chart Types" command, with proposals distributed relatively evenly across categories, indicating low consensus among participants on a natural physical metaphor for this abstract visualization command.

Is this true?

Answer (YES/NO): YES